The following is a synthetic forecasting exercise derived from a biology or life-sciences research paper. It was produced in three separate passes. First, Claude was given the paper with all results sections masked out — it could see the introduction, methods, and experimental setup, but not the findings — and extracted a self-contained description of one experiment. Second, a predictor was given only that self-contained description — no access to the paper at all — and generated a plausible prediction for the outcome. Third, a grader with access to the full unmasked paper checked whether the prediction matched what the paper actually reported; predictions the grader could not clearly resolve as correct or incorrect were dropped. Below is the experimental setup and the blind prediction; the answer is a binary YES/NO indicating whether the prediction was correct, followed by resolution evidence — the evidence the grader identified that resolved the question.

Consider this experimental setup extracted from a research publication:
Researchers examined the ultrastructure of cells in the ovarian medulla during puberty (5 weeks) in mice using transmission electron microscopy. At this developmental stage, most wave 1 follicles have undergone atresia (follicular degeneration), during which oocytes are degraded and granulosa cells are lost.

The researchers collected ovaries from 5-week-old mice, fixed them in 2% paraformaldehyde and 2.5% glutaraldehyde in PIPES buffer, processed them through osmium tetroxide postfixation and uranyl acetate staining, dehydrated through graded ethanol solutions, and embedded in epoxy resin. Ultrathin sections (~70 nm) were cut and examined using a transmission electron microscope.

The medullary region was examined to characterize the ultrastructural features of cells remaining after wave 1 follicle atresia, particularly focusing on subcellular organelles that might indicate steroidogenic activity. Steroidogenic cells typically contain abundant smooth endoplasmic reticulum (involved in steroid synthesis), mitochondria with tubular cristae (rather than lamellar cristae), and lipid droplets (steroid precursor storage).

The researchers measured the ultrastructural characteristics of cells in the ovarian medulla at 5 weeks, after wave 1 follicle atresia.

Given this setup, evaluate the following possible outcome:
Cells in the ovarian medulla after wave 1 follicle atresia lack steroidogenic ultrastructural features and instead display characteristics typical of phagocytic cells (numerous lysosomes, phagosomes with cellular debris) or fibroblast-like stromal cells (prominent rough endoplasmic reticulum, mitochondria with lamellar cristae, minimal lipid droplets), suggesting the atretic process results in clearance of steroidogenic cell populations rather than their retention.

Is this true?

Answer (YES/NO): NO